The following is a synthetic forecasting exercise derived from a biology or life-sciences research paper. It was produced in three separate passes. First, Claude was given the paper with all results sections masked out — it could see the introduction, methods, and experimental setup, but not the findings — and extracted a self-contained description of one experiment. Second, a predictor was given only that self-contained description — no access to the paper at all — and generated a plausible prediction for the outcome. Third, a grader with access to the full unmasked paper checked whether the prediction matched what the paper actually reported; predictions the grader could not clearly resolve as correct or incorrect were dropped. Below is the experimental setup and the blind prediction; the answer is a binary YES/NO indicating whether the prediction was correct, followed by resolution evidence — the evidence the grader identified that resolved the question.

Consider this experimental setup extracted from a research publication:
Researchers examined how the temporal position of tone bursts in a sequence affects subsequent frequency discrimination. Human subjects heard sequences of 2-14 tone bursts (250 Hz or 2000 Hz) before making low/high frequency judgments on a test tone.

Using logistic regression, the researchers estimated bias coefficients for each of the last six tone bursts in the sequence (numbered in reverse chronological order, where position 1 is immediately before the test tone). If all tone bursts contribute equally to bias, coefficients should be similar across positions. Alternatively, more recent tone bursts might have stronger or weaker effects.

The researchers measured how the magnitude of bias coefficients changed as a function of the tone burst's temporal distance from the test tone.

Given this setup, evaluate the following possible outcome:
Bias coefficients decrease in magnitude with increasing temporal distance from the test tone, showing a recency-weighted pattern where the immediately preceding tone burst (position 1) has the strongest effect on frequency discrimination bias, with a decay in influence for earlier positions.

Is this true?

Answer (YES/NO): YES